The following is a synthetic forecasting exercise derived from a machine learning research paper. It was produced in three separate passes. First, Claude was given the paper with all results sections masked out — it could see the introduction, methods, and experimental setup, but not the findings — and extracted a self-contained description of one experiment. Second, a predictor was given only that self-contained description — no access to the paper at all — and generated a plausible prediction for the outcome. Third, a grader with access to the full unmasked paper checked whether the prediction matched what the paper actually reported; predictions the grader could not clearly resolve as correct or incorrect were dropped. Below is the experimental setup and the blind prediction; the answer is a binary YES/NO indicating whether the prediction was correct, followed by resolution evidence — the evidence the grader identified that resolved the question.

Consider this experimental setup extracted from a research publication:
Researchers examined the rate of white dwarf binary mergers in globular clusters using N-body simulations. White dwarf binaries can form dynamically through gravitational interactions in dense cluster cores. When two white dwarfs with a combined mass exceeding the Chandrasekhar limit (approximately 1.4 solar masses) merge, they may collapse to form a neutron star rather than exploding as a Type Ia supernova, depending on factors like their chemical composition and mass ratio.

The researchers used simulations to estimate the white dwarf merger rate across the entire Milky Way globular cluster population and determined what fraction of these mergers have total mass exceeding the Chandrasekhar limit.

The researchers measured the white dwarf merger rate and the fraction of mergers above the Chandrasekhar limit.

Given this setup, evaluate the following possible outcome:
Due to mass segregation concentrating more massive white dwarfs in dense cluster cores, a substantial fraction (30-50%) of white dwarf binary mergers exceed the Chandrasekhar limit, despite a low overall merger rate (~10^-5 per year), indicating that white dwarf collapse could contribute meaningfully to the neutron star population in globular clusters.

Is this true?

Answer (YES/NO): NO